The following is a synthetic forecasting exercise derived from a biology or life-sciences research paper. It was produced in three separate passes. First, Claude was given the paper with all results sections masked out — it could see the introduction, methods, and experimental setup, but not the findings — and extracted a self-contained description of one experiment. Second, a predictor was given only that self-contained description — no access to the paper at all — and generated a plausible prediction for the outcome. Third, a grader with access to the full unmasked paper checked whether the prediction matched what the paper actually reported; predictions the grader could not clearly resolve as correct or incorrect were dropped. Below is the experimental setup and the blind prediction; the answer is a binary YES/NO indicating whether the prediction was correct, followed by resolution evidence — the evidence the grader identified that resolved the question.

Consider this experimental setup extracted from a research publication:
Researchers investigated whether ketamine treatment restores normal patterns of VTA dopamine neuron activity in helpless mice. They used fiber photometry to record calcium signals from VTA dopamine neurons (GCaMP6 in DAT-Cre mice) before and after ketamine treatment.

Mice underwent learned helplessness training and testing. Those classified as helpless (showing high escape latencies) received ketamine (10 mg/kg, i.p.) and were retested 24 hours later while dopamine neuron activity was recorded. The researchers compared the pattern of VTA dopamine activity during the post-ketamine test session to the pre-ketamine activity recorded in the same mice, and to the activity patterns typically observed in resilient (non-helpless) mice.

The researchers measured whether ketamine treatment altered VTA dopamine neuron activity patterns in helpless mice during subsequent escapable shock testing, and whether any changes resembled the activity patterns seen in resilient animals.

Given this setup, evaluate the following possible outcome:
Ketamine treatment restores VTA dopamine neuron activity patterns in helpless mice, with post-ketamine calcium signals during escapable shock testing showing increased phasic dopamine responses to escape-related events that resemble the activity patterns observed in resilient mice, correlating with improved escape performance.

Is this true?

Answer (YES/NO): NO